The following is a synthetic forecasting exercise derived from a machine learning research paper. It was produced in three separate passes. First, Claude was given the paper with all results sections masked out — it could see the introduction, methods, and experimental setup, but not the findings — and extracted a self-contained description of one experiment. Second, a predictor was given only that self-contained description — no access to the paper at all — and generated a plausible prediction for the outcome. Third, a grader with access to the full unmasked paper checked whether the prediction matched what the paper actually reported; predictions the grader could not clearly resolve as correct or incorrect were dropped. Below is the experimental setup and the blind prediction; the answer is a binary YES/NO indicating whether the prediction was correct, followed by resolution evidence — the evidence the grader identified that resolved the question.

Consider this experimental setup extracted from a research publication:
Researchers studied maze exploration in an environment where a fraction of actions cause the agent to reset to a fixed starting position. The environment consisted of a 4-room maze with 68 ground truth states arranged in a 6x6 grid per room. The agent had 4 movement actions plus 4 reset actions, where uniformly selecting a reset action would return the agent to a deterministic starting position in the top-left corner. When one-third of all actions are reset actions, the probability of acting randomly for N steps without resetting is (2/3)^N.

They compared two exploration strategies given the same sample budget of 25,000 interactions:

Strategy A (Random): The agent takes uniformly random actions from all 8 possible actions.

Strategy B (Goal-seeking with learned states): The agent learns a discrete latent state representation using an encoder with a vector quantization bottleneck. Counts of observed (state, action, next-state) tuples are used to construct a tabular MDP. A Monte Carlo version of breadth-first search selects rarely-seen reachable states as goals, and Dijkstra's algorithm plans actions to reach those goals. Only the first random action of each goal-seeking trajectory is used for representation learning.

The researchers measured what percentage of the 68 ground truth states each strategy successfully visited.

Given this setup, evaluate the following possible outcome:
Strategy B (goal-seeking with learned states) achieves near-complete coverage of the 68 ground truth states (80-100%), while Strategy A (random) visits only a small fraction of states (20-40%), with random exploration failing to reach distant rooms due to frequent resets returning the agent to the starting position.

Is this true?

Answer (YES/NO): NO